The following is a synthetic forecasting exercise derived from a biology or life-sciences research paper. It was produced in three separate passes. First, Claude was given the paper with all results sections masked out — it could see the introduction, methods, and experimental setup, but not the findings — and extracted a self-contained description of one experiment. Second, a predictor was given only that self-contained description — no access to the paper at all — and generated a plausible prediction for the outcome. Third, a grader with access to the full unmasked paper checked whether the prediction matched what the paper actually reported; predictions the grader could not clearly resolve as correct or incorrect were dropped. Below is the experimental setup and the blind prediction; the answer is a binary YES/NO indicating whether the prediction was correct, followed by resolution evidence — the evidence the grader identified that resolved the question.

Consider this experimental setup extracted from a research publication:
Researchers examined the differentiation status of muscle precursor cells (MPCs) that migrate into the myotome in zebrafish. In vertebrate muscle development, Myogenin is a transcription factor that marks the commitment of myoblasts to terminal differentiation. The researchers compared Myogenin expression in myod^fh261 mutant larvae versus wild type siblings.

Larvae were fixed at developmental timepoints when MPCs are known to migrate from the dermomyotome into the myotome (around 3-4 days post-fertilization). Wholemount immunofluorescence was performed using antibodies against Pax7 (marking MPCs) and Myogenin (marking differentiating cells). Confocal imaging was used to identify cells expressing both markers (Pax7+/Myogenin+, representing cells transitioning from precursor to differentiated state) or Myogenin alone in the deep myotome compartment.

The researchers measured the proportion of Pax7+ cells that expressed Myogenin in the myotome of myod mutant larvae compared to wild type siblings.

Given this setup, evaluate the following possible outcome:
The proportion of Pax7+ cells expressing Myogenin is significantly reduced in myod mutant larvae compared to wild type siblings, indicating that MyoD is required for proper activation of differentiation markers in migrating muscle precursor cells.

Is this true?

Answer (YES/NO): NO